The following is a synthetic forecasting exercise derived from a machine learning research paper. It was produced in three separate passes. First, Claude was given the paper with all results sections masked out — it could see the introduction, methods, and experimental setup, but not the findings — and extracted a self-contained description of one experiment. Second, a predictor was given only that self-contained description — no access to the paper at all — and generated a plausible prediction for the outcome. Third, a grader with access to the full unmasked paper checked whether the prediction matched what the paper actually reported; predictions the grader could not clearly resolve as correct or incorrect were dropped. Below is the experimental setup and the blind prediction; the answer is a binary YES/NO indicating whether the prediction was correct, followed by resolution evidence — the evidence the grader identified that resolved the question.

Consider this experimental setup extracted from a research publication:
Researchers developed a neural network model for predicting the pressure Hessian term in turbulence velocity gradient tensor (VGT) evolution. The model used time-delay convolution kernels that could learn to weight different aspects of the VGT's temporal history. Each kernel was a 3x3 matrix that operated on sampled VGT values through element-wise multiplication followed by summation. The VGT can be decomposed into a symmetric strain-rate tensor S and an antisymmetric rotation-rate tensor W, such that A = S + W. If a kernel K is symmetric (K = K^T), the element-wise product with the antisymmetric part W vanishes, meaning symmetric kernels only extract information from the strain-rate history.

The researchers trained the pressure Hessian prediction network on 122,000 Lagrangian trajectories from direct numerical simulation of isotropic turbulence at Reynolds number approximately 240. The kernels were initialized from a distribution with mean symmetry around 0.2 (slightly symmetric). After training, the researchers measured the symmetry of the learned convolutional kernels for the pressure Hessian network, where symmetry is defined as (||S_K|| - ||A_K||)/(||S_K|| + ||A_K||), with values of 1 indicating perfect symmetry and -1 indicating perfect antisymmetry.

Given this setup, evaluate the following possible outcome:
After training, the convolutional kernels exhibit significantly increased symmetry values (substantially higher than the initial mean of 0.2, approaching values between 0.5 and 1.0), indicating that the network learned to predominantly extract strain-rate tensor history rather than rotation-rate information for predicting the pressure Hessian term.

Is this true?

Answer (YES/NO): YES